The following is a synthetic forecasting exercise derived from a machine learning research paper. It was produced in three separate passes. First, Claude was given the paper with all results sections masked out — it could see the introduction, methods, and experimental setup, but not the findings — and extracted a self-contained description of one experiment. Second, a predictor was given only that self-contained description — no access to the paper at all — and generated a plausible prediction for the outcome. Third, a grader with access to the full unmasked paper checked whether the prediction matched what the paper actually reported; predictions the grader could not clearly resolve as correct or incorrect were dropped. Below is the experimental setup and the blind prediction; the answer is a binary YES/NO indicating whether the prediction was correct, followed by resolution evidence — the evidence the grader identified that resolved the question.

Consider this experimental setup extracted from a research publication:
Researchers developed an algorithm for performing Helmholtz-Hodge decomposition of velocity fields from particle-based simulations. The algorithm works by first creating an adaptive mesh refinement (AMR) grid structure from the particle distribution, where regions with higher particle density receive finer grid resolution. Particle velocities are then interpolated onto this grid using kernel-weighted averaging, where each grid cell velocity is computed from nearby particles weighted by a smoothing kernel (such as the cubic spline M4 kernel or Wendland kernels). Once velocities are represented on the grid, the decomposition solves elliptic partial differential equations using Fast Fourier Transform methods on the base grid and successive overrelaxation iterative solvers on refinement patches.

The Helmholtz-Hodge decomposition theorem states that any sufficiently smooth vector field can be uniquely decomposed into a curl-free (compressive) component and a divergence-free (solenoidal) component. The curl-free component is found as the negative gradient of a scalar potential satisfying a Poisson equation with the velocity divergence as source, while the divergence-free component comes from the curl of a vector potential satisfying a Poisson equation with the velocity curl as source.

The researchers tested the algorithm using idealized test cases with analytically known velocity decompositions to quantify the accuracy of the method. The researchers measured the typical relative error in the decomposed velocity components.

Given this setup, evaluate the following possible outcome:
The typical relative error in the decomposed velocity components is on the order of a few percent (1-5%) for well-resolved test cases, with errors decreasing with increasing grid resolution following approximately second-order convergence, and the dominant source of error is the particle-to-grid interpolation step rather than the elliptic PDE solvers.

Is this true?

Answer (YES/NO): NO